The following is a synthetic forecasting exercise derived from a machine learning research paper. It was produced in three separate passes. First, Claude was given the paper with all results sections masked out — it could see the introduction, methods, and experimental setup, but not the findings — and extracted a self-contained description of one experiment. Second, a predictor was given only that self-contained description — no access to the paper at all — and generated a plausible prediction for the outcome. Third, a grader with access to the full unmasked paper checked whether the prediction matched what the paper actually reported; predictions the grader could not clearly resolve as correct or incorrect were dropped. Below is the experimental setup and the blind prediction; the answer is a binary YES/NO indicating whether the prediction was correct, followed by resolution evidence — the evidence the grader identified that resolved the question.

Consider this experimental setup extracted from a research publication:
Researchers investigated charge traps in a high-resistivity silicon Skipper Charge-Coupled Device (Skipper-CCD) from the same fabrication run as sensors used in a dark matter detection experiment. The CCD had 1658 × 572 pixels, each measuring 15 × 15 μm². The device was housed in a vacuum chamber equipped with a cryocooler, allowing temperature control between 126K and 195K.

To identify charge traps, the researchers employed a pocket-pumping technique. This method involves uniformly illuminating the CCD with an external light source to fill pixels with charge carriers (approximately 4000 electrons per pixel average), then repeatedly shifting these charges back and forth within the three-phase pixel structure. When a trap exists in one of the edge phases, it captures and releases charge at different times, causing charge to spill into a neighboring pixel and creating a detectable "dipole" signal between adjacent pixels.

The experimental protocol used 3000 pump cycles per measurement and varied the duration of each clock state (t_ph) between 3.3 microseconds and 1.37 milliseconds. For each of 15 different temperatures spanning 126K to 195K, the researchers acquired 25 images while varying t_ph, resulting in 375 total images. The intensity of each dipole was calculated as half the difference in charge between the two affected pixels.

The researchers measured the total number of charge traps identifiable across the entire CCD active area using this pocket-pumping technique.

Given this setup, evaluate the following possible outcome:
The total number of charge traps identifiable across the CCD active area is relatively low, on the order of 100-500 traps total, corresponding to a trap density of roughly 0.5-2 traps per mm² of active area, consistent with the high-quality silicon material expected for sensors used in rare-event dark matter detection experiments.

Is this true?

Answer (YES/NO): YES